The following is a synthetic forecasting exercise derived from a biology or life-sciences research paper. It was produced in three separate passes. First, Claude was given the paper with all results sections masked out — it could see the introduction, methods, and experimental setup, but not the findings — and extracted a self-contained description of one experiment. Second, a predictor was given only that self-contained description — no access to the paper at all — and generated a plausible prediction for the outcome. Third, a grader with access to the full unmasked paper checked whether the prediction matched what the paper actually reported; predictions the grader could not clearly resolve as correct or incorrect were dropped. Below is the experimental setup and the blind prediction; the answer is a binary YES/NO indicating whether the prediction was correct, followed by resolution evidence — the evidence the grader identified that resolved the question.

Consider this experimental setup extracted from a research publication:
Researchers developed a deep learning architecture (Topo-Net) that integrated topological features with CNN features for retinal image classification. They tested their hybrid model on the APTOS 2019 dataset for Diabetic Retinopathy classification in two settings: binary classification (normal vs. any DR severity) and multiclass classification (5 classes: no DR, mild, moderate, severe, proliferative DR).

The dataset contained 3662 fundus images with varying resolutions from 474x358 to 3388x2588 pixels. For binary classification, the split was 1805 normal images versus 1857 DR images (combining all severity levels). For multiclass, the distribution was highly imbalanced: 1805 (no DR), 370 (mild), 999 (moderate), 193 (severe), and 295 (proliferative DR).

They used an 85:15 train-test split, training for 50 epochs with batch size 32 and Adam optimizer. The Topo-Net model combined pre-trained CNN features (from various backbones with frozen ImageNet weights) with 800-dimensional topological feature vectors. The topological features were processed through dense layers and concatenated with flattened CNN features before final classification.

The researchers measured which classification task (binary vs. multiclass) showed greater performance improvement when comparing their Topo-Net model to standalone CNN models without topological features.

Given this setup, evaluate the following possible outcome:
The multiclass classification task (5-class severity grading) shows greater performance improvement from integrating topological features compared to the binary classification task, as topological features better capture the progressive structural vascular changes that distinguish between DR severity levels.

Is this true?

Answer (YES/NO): YES